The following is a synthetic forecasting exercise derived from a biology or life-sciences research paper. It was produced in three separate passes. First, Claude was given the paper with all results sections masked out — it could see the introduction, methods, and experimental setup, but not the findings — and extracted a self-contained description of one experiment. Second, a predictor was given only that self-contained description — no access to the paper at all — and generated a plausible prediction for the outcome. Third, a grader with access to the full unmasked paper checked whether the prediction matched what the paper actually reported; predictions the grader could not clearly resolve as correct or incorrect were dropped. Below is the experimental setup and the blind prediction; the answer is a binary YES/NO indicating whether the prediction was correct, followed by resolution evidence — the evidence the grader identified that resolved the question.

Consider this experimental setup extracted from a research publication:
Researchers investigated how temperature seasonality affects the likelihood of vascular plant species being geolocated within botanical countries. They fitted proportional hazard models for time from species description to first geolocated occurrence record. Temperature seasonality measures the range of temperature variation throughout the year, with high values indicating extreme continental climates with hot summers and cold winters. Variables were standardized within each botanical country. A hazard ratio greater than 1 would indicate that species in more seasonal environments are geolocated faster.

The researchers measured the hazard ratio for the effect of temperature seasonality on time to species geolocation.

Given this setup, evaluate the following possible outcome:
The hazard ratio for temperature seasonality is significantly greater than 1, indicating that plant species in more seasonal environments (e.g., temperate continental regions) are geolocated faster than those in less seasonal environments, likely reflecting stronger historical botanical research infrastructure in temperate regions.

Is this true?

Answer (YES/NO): NO